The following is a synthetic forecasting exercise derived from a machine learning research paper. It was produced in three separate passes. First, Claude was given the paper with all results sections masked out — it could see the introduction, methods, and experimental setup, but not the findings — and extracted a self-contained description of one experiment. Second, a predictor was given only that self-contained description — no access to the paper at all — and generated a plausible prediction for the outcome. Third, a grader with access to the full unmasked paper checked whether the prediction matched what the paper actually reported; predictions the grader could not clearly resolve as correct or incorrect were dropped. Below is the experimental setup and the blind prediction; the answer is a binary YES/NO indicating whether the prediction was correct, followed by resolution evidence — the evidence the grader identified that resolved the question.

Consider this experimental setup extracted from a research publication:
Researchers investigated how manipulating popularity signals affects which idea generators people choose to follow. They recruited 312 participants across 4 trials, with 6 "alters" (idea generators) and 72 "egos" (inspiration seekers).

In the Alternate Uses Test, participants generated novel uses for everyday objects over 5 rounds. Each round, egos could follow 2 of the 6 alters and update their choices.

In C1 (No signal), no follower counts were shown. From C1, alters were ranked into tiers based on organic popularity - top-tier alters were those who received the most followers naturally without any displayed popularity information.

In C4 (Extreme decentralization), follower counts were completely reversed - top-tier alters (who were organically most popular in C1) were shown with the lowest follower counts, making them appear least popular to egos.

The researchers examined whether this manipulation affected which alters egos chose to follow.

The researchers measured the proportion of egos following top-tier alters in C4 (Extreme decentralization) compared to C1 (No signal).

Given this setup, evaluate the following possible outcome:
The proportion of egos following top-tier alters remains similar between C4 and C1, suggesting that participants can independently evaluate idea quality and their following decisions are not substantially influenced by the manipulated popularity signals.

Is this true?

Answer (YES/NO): NO